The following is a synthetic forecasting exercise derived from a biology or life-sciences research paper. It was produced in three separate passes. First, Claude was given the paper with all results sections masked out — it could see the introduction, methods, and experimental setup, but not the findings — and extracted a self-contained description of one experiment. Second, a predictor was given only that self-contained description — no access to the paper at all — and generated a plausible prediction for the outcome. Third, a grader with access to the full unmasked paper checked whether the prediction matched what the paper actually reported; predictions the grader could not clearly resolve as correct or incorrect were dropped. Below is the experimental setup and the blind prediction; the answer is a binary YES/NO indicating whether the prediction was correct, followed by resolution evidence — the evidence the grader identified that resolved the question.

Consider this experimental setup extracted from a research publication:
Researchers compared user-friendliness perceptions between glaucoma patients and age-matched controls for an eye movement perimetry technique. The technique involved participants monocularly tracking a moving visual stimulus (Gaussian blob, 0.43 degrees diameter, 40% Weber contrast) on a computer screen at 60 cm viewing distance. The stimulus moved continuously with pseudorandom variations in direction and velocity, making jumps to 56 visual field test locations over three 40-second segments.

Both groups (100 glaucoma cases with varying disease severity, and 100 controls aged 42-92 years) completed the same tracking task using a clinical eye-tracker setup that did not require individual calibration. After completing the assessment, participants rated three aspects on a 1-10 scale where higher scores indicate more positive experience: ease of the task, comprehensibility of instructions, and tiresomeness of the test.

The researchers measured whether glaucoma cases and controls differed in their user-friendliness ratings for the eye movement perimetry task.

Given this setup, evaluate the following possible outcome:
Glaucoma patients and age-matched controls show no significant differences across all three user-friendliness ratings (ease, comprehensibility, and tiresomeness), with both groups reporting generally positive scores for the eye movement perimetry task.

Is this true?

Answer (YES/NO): NO